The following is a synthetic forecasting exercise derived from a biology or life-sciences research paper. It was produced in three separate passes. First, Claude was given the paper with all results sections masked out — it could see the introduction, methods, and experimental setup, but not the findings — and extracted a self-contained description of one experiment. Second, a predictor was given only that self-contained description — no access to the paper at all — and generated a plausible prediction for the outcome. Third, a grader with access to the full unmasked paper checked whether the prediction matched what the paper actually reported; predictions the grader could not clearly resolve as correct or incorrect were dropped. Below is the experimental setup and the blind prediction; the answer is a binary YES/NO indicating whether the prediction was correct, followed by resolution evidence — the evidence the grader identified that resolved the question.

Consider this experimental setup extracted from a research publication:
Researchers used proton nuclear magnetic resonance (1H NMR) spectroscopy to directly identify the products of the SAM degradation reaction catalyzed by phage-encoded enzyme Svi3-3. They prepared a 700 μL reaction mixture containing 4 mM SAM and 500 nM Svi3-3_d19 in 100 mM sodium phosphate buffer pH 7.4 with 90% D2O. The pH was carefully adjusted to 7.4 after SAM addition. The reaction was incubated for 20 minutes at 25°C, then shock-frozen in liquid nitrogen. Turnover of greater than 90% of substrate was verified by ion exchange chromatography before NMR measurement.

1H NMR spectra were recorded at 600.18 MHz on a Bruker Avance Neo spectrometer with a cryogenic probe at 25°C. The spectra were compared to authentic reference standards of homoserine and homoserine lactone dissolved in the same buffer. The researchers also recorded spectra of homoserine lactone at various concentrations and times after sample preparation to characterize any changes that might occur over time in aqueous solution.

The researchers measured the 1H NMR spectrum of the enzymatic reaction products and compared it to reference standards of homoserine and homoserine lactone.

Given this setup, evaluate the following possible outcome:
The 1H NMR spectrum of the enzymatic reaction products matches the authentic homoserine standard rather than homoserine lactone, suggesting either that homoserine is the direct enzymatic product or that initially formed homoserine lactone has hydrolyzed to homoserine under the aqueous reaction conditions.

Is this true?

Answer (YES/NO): NO